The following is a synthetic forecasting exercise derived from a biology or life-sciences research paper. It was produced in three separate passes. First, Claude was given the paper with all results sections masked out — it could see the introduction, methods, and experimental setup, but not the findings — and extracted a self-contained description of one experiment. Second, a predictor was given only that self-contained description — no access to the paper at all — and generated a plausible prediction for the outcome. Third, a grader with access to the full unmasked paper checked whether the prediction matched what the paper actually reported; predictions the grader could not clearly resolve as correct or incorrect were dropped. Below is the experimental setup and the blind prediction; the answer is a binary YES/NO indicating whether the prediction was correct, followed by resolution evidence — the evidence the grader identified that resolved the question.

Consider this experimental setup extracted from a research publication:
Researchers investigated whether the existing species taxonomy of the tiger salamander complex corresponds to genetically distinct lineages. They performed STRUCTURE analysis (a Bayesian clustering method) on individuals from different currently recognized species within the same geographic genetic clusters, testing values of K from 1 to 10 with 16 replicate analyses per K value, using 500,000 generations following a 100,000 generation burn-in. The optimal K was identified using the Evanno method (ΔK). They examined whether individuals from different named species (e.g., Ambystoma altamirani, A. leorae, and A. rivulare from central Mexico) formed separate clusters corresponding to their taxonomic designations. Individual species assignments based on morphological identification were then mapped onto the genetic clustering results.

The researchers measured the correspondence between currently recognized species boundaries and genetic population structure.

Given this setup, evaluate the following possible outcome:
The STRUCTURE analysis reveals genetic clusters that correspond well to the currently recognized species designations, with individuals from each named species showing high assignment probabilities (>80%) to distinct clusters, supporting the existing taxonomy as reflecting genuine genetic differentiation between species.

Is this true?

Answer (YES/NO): NO